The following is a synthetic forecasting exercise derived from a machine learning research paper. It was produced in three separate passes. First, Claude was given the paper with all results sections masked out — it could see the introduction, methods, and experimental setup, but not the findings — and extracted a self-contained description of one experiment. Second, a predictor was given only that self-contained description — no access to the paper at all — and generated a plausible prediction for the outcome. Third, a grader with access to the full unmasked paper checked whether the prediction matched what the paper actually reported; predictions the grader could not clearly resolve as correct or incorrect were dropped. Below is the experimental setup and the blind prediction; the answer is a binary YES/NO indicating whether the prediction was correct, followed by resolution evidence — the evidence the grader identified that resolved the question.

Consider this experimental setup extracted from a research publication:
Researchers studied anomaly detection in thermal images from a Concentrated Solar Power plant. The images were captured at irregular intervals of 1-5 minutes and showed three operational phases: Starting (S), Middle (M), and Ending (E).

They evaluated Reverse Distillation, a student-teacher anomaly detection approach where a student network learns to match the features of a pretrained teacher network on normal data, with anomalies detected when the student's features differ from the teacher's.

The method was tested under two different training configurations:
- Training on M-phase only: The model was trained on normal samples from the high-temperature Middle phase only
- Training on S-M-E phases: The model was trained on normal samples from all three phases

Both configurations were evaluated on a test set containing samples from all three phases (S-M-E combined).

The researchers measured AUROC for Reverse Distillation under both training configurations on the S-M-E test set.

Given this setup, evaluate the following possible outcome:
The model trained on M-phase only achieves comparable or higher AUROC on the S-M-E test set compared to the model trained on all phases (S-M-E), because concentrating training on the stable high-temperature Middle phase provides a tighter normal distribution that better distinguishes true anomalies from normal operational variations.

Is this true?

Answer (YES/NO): YES